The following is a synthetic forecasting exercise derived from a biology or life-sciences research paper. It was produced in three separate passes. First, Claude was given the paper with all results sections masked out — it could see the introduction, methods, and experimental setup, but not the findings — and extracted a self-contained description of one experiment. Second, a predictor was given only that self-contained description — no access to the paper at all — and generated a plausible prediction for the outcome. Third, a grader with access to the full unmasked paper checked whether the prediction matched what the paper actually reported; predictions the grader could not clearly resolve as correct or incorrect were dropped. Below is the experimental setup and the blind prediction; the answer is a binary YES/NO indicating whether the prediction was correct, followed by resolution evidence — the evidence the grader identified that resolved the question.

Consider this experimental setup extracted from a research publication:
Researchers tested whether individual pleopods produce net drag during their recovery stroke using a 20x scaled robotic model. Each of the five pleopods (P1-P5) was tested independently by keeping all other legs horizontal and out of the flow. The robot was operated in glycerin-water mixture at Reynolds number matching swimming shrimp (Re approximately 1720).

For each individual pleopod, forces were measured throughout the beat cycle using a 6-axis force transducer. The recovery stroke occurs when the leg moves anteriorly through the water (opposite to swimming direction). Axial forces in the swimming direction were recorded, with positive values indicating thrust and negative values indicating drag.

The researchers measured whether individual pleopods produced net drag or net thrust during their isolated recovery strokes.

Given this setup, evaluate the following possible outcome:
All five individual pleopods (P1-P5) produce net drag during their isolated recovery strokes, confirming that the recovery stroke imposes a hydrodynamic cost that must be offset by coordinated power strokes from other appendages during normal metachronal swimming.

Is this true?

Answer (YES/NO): YES